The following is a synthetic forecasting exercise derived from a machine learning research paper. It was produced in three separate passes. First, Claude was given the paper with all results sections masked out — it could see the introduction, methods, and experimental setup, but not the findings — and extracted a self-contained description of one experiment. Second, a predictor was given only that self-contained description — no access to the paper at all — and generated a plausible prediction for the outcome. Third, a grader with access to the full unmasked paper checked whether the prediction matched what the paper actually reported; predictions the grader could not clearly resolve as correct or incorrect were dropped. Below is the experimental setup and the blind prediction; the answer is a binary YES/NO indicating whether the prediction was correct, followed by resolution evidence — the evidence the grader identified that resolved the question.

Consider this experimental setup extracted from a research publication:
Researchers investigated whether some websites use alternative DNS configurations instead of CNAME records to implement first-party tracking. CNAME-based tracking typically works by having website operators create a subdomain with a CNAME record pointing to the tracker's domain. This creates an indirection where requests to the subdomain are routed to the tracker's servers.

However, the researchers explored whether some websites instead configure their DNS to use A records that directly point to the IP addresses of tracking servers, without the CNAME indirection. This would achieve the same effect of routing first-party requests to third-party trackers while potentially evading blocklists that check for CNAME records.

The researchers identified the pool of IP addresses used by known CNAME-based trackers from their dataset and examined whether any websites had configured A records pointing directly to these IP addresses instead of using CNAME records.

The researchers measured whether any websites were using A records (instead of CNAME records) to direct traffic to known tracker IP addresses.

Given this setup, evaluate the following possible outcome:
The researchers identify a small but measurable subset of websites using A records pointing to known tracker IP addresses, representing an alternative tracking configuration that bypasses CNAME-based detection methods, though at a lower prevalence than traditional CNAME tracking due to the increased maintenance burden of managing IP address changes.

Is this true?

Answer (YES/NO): YES